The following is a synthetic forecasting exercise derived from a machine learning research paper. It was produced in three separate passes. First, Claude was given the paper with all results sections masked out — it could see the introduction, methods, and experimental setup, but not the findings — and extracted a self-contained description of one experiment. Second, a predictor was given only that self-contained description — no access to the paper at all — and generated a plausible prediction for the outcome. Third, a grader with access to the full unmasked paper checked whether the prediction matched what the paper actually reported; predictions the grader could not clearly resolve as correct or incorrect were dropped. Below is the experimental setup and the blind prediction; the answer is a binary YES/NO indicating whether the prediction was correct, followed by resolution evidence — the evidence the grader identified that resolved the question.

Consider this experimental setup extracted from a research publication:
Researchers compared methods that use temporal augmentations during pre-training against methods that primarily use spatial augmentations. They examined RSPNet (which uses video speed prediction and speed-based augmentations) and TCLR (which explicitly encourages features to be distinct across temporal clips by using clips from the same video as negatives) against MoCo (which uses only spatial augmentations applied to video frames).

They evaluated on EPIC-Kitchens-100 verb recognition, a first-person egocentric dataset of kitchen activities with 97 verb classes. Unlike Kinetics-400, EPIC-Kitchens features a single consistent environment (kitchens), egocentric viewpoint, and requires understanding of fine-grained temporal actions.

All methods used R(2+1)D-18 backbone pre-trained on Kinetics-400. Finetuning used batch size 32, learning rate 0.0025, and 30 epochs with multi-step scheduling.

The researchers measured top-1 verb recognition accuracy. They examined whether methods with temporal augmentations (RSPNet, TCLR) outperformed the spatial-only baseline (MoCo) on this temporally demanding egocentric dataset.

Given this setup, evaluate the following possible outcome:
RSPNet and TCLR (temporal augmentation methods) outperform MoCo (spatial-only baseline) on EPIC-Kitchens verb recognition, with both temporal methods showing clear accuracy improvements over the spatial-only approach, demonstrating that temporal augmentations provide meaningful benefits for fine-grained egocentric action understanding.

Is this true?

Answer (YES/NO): YES